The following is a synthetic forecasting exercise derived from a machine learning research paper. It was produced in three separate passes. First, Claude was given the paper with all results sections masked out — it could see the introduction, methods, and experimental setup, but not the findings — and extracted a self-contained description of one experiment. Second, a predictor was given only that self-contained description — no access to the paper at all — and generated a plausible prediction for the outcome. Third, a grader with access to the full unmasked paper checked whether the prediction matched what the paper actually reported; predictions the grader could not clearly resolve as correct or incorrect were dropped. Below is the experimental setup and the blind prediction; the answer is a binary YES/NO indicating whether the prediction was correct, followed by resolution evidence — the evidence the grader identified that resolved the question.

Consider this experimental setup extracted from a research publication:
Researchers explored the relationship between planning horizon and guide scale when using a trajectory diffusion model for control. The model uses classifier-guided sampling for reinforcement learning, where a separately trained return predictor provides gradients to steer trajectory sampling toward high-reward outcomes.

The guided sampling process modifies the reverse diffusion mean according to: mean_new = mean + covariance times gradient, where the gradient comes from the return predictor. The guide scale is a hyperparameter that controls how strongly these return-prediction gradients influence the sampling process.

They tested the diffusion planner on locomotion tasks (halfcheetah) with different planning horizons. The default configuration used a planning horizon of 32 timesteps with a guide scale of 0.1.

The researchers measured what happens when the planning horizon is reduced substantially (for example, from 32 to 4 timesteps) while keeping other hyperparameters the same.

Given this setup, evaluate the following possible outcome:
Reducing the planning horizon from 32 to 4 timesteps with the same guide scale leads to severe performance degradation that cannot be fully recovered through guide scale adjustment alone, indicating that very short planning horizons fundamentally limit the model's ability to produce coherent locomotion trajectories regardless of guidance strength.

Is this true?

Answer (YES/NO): NO